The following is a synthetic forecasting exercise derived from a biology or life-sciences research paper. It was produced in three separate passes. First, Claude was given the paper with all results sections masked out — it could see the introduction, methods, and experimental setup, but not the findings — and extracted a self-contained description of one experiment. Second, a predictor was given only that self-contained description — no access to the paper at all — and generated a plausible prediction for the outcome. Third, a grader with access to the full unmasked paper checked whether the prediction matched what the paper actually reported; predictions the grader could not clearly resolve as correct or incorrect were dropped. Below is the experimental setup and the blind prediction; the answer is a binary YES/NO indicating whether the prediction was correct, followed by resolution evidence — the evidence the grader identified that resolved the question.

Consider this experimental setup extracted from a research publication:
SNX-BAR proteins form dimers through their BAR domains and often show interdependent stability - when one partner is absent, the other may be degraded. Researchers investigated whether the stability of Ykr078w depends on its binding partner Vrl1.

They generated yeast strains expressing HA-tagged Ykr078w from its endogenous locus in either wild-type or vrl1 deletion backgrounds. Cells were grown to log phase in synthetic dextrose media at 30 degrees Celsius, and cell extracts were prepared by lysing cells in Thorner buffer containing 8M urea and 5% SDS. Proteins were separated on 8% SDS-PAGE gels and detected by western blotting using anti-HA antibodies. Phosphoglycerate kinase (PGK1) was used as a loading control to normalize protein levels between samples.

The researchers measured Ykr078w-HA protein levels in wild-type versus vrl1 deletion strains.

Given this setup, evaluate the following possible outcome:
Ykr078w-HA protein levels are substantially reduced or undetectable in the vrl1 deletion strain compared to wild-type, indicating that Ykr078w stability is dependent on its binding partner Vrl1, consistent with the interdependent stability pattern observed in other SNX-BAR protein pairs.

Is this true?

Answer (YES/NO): YES